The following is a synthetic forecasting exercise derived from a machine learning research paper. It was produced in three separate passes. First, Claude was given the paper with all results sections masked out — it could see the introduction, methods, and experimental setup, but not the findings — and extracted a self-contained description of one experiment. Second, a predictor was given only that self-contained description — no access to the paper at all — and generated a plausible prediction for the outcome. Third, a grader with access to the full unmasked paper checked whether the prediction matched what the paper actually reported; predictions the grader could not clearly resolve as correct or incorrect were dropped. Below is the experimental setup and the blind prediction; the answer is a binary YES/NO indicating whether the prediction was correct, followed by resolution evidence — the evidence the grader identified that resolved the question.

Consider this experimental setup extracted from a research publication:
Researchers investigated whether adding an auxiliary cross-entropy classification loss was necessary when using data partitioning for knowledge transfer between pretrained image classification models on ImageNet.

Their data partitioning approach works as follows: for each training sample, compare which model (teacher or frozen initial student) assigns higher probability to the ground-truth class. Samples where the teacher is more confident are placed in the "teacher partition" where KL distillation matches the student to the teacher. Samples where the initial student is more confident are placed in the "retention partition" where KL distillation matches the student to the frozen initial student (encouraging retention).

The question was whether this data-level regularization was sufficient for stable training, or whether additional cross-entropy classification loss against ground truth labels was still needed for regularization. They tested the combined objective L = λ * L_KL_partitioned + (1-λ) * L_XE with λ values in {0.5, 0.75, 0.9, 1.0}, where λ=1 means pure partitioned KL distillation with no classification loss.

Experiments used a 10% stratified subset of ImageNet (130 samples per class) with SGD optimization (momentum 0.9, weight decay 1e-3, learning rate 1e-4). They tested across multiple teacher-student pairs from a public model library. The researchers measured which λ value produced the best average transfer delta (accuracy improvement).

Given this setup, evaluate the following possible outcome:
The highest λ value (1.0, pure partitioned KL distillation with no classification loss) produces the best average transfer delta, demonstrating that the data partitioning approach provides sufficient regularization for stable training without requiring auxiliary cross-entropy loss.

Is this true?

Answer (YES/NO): YES